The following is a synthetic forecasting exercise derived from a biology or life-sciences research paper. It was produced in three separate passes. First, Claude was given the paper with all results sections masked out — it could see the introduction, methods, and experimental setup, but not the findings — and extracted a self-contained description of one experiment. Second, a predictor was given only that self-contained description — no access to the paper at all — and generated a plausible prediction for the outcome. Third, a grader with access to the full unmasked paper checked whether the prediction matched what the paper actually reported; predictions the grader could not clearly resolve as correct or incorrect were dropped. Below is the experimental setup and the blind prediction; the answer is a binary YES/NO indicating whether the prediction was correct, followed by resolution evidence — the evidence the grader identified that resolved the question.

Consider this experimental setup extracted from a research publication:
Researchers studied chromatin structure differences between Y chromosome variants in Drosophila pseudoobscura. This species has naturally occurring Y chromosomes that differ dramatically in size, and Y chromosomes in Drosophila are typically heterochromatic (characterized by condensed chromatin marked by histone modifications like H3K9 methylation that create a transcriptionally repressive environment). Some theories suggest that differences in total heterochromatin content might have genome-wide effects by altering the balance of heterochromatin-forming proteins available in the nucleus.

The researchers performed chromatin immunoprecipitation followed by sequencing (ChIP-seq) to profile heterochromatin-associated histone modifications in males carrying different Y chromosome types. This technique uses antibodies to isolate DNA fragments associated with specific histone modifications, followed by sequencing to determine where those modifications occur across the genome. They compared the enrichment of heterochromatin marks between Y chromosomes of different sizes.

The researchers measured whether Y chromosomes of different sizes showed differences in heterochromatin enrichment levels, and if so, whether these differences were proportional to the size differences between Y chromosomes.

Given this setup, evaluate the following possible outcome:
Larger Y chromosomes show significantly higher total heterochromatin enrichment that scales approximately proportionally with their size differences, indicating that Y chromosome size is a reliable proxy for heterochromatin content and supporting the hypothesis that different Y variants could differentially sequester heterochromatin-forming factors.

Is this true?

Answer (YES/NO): NO